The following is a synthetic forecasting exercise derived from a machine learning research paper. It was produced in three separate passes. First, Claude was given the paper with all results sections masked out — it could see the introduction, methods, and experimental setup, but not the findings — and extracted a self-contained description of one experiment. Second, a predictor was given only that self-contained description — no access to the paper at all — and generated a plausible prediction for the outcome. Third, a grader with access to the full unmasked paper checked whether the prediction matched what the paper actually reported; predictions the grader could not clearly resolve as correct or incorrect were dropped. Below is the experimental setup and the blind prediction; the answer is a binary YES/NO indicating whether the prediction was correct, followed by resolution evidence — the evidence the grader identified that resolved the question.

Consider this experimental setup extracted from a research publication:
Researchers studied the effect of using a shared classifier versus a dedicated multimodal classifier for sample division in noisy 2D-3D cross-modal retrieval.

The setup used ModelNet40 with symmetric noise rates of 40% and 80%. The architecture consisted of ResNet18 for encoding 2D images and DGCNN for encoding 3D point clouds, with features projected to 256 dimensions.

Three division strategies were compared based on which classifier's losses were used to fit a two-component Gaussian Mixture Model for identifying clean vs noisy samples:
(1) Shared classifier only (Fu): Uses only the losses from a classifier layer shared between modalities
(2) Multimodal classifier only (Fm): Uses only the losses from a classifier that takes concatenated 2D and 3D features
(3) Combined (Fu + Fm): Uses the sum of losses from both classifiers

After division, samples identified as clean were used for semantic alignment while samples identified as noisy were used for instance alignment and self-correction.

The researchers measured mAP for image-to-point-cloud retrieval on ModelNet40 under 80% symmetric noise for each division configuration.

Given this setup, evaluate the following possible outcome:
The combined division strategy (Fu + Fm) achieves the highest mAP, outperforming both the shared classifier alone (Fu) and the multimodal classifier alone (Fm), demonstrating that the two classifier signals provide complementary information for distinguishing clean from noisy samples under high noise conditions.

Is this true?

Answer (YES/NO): YES